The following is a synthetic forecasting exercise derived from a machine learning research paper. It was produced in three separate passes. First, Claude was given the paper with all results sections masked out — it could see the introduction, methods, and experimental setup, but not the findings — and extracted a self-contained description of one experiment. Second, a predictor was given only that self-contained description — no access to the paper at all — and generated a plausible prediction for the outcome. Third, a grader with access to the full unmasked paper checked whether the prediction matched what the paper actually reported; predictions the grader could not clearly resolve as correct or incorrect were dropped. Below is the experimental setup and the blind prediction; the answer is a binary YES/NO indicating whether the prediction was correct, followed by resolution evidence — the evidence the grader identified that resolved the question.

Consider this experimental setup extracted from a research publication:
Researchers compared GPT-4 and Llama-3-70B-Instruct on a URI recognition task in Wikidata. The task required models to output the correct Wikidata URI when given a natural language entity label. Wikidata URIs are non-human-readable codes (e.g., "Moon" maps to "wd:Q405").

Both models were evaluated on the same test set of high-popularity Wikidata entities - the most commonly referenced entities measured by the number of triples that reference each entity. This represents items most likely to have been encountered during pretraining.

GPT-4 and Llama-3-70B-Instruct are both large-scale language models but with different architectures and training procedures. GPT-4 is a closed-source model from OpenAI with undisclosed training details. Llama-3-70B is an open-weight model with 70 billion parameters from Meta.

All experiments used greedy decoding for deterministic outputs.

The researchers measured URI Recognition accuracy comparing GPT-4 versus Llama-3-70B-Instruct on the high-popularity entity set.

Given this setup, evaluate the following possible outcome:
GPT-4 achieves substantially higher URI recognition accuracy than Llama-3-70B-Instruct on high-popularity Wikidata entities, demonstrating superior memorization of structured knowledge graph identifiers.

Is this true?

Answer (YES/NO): YES